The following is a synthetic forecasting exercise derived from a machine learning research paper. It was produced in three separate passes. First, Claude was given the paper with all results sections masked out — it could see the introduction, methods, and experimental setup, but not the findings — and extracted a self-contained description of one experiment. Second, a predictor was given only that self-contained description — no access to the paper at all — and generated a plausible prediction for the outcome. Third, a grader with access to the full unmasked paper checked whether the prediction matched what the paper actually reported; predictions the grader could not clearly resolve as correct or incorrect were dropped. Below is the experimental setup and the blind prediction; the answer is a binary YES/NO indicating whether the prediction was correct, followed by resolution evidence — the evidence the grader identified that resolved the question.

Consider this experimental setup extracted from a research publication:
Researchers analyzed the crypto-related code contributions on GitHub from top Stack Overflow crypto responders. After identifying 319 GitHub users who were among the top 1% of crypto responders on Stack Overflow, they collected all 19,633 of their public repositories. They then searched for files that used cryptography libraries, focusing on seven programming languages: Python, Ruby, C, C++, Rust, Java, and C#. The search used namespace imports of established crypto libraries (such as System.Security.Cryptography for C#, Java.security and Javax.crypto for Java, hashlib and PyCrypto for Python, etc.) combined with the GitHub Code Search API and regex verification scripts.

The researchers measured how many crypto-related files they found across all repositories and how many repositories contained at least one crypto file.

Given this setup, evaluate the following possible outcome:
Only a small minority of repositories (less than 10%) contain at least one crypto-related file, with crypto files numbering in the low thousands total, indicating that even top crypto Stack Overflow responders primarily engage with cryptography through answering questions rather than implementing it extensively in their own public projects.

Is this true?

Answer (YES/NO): YES